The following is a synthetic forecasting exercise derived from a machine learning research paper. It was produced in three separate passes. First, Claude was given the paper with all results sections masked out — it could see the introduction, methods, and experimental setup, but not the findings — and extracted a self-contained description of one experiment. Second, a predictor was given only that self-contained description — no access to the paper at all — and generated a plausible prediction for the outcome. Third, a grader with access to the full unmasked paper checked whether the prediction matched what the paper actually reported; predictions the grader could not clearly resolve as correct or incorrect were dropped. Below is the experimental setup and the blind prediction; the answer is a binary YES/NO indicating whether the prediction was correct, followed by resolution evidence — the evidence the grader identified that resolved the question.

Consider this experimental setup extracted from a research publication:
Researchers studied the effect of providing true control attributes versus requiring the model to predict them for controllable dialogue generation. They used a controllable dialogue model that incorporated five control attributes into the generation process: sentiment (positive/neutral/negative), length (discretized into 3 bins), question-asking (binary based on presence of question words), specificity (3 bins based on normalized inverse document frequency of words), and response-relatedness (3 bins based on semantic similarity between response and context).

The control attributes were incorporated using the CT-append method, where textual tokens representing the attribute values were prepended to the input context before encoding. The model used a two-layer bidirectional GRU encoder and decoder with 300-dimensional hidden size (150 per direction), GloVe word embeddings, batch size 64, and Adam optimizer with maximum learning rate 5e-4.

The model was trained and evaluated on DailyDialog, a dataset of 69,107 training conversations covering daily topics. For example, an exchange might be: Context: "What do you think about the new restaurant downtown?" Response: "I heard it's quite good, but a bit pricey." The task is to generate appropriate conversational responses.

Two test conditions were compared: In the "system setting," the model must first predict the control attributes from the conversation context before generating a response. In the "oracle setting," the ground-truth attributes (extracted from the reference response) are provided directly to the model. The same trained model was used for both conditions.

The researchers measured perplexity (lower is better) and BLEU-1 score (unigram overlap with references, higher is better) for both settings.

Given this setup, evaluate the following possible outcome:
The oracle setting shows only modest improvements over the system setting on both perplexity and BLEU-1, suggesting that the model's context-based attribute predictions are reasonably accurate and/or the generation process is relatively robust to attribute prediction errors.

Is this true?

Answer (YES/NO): NO